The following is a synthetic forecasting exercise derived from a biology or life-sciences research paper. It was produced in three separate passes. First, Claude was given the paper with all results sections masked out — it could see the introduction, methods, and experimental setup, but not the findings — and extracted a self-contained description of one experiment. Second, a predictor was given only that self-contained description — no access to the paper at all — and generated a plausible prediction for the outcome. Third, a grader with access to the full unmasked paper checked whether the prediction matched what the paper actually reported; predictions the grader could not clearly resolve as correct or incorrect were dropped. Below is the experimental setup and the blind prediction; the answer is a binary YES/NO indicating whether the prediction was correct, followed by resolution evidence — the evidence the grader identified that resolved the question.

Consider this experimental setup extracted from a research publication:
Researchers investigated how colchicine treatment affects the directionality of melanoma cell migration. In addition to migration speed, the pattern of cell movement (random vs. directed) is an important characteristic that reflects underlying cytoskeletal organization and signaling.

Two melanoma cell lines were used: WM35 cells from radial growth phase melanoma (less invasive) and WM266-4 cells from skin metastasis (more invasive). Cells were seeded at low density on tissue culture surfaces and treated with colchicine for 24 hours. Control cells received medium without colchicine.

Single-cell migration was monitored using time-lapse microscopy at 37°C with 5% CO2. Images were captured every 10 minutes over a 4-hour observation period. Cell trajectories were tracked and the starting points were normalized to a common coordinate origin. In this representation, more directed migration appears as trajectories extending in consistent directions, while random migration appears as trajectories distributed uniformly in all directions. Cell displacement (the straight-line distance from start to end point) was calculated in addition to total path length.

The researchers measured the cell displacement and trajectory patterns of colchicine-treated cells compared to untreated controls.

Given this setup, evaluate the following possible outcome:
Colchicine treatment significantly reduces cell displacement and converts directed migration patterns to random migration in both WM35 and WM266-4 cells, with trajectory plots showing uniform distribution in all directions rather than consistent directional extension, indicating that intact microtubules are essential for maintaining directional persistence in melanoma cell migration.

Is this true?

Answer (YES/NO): NO